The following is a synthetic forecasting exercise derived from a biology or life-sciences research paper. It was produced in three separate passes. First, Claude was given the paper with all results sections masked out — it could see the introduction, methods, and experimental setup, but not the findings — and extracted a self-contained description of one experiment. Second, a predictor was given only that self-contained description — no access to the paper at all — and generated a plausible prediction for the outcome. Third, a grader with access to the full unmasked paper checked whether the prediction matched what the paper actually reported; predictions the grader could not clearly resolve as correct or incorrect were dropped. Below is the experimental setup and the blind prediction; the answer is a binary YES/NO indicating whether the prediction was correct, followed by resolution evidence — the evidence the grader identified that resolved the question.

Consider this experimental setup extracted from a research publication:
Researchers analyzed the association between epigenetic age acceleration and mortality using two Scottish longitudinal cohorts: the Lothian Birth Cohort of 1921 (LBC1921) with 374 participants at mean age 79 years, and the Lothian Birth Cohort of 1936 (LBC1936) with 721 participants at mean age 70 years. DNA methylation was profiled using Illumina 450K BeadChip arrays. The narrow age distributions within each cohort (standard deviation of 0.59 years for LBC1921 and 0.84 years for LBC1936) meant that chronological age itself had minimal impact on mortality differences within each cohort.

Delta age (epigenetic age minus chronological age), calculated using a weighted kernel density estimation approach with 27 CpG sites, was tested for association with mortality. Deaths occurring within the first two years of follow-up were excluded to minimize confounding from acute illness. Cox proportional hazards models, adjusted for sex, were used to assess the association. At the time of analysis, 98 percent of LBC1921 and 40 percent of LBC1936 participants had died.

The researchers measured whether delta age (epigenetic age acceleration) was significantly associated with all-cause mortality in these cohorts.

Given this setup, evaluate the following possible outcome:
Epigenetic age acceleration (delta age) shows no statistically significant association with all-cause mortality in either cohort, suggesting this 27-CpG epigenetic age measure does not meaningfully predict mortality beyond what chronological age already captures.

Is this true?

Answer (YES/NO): YES